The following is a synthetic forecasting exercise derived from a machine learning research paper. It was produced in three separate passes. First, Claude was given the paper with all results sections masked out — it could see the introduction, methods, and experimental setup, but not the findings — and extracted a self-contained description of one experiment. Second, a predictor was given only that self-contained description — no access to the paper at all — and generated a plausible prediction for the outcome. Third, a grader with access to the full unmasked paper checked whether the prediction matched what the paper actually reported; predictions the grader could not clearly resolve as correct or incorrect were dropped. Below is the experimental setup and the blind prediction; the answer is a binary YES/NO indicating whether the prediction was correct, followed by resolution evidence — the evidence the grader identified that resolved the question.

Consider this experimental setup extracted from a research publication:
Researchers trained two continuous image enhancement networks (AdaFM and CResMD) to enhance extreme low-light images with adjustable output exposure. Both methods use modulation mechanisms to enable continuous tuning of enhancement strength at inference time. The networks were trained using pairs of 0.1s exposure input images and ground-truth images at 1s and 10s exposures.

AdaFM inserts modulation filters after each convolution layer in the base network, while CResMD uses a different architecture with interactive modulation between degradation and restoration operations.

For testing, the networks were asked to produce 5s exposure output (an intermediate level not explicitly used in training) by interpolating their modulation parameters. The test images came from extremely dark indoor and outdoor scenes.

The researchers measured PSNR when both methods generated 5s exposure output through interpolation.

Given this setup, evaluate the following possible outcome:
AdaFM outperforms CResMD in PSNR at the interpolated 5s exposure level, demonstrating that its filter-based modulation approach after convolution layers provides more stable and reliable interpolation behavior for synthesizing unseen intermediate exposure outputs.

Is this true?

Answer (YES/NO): YES